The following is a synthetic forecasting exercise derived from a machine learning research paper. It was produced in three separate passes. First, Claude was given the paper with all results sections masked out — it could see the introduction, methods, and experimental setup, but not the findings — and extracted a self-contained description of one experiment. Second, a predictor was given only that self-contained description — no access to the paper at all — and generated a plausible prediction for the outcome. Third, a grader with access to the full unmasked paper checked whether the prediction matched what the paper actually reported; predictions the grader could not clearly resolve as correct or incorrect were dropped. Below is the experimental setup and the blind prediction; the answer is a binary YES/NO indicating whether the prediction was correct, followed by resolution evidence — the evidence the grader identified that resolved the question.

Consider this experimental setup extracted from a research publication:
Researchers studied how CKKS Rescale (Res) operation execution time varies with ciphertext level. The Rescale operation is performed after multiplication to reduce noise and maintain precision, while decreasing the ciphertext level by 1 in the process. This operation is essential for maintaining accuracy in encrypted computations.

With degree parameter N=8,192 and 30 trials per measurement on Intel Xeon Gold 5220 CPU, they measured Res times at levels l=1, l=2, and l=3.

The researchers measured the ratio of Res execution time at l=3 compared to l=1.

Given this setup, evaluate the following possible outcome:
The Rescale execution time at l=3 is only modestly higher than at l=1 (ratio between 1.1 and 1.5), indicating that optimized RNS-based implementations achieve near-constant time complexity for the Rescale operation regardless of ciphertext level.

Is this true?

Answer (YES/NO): NO